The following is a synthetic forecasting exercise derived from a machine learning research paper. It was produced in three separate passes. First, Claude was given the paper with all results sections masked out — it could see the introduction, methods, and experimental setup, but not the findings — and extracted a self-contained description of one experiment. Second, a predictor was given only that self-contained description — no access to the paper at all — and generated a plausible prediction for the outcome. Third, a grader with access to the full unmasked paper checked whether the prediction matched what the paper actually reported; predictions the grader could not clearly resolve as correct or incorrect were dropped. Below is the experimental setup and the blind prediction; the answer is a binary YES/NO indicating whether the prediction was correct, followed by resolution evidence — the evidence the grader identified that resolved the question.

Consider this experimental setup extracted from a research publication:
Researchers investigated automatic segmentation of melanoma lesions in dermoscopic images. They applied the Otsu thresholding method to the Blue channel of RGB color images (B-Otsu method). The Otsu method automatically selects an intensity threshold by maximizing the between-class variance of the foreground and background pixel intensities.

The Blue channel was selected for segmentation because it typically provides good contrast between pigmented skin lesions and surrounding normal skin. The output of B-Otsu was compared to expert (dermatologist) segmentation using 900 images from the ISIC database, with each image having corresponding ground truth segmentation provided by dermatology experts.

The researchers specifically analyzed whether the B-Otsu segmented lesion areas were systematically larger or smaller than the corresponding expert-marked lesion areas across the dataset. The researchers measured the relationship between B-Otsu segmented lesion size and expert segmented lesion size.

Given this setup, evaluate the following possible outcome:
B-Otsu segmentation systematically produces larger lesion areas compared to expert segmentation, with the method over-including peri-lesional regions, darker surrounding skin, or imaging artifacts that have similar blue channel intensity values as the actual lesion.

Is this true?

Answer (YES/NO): NO